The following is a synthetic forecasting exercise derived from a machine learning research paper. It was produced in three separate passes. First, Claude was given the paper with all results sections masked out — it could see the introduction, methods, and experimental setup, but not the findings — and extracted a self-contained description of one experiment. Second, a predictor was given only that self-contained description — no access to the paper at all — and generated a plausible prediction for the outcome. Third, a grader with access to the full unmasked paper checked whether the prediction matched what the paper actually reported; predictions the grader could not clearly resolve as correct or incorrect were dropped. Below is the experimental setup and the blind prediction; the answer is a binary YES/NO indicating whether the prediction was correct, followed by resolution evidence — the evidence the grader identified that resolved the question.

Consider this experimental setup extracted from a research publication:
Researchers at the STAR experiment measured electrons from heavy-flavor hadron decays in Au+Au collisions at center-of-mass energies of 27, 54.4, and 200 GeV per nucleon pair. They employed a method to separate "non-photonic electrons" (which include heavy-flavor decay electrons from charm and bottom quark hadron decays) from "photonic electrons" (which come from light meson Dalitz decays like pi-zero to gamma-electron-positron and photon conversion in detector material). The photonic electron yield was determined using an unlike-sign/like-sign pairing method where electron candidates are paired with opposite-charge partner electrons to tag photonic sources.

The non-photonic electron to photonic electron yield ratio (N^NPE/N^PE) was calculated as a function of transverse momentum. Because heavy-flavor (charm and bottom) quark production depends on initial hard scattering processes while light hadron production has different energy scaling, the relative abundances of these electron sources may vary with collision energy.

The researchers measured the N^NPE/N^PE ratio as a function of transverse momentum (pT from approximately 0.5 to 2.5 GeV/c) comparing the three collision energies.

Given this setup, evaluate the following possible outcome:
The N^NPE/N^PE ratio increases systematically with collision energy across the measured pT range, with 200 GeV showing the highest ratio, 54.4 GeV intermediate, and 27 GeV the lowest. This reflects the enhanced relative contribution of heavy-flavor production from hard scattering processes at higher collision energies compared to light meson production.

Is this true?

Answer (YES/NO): YES